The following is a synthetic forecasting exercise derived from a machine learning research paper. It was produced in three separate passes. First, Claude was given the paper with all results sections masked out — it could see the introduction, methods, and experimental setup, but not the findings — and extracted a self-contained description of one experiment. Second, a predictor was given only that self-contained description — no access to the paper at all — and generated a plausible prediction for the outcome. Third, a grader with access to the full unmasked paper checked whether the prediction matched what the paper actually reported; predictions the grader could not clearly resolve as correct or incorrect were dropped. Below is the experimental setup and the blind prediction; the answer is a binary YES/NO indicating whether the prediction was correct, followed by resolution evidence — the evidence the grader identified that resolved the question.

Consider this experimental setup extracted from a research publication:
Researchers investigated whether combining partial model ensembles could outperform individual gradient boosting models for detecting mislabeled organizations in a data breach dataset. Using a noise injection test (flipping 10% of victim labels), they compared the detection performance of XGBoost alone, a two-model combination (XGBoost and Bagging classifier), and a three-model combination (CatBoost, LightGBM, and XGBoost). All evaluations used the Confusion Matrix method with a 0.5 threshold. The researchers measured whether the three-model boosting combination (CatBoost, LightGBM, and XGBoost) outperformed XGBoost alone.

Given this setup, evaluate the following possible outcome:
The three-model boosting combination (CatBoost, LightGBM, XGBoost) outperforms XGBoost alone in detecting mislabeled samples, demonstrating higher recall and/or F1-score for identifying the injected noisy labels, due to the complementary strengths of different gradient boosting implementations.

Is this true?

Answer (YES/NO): YES